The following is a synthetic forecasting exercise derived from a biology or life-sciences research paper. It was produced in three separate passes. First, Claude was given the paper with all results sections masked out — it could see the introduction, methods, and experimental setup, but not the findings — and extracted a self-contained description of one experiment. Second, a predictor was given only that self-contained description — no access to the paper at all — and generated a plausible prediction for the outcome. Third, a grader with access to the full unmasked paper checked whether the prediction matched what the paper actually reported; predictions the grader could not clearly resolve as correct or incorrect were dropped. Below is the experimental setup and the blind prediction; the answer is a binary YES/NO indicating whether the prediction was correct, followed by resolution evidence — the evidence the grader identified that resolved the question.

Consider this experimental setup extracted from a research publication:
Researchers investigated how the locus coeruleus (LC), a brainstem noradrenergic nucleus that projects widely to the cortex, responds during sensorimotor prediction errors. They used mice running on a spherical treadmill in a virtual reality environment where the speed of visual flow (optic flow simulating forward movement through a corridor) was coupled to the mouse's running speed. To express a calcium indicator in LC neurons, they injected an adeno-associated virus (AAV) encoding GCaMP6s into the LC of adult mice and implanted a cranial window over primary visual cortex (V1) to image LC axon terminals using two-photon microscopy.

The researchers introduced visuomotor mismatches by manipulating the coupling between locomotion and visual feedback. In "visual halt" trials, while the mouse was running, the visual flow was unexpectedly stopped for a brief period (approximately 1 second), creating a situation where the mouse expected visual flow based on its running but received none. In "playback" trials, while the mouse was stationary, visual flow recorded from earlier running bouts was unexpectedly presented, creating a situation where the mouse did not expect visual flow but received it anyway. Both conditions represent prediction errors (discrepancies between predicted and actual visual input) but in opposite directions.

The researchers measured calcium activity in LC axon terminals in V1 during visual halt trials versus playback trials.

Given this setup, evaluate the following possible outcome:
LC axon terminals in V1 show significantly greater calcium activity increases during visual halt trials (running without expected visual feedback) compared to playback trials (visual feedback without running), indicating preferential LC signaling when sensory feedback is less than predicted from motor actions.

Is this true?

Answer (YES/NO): NO